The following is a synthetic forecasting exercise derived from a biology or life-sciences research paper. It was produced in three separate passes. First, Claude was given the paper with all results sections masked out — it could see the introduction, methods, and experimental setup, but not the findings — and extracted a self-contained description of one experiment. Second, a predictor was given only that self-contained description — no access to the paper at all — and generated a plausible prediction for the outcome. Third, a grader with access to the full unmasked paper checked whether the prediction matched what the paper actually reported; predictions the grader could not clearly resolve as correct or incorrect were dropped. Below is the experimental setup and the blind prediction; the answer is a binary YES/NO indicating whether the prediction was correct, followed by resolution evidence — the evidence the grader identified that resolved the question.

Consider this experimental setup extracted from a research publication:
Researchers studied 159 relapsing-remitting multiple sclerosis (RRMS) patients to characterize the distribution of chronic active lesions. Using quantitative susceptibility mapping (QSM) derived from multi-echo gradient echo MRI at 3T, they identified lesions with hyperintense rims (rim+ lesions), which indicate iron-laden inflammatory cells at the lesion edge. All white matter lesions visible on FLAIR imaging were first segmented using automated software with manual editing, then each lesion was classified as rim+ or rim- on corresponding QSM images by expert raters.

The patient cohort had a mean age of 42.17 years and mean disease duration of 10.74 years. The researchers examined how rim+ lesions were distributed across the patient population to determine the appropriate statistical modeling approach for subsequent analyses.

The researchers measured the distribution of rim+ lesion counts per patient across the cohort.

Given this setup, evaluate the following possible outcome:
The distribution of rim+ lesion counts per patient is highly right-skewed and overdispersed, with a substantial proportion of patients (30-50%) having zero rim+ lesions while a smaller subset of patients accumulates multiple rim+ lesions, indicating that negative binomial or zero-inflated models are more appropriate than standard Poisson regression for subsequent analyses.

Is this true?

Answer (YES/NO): NO